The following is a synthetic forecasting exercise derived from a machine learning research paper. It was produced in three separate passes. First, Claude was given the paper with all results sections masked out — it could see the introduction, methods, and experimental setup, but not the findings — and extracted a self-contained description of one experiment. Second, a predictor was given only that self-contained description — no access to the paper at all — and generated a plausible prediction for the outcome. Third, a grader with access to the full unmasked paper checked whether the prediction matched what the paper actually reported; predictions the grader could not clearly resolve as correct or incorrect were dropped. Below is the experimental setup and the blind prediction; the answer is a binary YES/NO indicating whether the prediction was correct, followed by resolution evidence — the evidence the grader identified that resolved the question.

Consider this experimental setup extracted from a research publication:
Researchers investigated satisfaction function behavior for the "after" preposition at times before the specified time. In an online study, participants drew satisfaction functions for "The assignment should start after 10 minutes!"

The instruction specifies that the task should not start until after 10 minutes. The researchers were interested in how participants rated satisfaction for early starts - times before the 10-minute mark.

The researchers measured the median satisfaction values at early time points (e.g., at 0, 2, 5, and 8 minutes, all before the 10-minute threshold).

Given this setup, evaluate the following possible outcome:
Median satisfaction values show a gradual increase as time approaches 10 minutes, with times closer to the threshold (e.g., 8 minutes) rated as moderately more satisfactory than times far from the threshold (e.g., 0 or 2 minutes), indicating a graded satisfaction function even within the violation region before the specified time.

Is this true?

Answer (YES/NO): YES